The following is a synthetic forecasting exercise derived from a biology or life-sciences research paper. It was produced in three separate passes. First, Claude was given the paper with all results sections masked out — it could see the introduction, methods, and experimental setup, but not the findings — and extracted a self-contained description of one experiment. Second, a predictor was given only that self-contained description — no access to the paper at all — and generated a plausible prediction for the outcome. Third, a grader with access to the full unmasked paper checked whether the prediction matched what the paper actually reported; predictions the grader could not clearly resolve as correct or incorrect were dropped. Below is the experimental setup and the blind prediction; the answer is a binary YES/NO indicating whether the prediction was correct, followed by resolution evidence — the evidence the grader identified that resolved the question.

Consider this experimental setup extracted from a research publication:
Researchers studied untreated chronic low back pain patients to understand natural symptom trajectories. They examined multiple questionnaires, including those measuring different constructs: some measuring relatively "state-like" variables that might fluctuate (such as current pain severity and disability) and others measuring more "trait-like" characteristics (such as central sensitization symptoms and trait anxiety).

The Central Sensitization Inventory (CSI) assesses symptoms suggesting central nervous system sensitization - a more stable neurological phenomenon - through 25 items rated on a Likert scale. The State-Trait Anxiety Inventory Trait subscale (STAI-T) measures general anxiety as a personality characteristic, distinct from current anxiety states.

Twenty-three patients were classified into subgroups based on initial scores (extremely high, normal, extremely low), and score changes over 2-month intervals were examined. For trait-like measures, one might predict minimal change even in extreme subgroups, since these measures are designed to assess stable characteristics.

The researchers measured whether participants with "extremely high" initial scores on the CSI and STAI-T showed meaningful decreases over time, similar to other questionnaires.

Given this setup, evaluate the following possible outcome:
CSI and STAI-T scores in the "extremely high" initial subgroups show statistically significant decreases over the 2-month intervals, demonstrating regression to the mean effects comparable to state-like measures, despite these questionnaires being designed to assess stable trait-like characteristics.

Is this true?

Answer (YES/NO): NO